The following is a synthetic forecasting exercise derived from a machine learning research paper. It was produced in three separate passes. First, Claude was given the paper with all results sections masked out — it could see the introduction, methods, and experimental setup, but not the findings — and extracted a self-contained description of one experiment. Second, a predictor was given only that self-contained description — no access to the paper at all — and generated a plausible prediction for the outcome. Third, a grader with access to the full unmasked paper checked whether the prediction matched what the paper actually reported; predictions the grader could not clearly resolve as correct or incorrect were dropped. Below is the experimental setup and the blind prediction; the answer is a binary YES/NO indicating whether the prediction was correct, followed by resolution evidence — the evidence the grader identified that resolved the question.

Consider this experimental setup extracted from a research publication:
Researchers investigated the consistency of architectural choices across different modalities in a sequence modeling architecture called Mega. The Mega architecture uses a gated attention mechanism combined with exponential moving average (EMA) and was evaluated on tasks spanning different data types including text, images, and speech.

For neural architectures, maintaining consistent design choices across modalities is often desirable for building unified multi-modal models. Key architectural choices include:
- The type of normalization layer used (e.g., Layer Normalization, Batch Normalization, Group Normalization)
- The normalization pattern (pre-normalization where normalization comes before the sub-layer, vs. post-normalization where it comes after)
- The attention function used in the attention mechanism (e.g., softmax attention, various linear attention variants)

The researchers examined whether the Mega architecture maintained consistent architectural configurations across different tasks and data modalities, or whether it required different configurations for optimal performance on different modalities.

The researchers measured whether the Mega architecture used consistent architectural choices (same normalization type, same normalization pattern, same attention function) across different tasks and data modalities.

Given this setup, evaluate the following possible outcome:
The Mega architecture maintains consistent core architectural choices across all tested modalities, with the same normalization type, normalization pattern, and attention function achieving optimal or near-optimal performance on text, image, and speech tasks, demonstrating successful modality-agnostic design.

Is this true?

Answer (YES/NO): NO